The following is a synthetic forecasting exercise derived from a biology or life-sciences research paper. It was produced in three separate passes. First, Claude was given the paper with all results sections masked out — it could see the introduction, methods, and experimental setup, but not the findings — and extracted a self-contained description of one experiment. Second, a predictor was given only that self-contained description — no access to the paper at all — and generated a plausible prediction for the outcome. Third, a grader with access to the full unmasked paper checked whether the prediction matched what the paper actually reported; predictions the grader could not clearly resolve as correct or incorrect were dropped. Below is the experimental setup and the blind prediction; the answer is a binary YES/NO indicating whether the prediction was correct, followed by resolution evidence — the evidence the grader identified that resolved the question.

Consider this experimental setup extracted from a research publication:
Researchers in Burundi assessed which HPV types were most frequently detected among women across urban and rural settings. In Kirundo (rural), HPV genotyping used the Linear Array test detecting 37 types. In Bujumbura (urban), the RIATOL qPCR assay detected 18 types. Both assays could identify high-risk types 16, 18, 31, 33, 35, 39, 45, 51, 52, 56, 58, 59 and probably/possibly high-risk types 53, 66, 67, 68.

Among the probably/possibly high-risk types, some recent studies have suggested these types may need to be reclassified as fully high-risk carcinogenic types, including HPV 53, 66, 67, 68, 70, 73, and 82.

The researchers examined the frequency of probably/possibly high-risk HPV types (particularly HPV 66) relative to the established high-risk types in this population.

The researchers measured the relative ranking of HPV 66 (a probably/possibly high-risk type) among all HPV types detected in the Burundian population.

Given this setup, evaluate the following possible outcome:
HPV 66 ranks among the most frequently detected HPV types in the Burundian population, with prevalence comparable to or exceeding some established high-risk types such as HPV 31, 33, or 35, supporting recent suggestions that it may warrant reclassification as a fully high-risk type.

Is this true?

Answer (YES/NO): YES